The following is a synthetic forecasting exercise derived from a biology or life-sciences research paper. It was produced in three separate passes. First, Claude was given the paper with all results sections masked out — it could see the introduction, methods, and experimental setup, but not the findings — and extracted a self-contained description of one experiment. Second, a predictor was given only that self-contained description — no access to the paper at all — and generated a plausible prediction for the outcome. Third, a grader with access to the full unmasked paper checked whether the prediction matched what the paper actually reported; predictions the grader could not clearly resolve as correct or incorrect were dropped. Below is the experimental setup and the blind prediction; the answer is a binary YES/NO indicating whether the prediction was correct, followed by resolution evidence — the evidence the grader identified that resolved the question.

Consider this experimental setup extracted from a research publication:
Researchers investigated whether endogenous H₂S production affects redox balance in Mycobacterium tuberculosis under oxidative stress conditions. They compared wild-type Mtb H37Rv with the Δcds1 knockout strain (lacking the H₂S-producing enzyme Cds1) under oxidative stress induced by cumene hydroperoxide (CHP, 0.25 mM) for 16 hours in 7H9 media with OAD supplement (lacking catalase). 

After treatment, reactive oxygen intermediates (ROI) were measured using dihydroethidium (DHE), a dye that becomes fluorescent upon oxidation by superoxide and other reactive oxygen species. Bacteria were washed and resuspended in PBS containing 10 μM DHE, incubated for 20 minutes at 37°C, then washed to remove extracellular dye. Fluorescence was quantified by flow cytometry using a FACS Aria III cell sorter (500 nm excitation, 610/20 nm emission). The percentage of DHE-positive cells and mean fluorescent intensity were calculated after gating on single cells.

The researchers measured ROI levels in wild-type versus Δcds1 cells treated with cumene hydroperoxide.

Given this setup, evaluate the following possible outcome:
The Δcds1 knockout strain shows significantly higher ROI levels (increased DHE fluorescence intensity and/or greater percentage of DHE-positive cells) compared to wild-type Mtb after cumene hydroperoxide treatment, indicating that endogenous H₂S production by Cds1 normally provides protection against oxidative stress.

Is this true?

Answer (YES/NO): NO